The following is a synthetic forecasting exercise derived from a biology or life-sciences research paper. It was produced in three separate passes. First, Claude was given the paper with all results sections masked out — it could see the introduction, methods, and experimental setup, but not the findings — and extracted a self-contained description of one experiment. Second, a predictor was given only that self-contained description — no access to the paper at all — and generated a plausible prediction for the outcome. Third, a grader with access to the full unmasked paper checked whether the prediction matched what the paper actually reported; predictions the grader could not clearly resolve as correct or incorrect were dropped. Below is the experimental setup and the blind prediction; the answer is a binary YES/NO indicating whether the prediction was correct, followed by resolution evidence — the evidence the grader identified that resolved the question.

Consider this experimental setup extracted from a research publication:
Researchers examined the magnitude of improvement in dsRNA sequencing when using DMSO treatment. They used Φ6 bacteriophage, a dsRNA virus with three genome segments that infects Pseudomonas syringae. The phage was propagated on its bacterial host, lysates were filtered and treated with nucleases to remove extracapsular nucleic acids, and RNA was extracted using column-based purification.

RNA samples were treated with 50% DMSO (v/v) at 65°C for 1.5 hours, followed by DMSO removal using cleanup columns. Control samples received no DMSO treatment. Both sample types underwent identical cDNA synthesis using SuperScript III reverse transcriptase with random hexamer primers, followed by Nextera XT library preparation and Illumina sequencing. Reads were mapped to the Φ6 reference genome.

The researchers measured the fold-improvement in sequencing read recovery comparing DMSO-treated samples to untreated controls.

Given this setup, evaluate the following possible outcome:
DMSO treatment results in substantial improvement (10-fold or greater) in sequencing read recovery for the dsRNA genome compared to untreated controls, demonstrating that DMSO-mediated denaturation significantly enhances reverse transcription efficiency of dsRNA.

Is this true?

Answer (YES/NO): YES